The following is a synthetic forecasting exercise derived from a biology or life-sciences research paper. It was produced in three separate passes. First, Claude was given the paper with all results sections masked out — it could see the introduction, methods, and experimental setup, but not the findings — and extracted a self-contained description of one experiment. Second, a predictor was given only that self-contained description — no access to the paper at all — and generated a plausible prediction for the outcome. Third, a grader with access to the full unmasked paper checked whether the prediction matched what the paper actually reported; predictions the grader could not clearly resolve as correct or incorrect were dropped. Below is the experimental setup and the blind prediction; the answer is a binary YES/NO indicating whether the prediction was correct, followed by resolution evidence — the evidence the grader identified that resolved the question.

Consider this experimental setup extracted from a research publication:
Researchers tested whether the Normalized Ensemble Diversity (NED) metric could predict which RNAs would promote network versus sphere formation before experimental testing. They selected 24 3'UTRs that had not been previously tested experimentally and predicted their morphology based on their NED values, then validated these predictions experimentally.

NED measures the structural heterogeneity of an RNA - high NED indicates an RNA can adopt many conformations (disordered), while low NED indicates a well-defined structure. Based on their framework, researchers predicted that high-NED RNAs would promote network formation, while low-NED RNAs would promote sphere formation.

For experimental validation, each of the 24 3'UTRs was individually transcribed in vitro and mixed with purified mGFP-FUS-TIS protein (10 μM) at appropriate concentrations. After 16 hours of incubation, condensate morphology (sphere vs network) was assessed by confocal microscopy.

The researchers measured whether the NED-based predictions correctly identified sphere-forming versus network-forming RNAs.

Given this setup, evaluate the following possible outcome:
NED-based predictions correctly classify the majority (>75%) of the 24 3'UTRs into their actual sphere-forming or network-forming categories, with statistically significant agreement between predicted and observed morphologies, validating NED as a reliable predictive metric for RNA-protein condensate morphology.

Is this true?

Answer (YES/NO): YES